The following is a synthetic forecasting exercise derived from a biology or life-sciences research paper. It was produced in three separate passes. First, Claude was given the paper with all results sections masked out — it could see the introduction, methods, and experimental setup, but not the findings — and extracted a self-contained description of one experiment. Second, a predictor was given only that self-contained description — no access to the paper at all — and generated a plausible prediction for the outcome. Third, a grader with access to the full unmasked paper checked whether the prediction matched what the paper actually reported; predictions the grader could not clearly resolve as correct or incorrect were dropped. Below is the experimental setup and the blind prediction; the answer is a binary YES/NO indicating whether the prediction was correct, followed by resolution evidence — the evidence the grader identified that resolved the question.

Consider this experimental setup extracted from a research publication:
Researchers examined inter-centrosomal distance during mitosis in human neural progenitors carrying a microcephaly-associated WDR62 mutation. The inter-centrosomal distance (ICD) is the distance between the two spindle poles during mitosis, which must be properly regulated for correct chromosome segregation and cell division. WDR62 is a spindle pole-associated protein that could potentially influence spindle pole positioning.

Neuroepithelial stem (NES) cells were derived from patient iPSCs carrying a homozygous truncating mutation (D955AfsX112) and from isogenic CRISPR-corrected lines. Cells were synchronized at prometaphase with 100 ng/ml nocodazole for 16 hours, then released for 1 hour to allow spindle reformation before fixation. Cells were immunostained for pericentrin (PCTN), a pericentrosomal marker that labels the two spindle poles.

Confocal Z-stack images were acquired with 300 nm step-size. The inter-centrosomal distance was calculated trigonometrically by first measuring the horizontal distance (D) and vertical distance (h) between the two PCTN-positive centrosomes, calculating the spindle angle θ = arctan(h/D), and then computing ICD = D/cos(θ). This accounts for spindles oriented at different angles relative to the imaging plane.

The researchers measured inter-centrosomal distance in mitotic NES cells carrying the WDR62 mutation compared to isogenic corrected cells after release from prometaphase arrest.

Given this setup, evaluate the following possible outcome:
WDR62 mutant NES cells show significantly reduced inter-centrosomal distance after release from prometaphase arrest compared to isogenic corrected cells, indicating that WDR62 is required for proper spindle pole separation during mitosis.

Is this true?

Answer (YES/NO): NO